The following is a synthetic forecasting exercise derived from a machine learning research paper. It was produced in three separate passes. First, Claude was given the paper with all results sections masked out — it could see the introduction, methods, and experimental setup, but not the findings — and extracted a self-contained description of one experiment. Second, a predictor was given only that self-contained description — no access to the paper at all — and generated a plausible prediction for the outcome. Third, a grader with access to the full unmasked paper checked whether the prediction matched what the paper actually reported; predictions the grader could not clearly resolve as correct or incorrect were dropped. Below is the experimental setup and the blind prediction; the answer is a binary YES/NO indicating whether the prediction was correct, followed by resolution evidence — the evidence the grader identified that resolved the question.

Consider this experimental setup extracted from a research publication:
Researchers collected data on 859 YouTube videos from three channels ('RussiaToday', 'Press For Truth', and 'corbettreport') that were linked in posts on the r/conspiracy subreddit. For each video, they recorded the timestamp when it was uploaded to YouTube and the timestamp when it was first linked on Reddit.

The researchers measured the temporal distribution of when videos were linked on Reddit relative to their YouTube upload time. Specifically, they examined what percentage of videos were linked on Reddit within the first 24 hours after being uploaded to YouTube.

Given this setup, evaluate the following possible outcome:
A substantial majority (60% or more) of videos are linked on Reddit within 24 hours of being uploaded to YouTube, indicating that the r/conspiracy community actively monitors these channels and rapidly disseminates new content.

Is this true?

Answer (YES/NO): YES